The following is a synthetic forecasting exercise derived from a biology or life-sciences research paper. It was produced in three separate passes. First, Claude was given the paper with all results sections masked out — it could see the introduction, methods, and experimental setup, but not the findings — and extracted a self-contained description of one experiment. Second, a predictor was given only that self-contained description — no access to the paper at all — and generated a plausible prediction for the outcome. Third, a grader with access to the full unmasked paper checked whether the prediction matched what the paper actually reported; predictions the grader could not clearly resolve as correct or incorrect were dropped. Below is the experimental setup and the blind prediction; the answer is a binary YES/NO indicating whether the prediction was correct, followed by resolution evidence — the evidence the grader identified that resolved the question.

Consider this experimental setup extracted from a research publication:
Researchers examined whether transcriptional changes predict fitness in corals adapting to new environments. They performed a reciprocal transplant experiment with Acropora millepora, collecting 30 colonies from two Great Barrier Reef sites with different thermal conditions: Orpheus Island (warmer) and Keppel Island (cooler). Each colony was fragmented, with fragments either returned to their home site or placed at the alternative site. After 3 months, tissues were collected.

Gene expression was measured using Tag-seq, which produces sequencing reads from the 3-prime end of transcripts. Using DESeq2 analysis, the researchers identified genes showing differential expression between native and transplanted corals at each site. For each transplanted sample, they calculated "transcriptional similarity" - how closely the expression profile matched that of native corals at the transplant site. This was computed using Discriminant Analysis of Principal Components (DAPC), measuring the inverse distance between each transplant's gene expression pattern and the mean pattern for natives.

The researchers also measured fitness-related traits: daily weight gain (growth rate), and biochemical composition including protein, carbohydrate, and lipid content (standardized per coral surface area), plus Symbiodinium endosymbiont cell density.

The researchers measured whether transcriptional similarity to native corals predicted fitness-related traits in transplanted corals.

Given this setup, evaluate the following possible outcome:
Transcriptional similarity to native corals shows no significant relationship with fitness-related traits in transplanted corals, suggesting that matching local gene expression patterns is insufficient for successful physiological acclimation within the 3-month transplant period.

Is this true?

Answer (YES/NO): YES